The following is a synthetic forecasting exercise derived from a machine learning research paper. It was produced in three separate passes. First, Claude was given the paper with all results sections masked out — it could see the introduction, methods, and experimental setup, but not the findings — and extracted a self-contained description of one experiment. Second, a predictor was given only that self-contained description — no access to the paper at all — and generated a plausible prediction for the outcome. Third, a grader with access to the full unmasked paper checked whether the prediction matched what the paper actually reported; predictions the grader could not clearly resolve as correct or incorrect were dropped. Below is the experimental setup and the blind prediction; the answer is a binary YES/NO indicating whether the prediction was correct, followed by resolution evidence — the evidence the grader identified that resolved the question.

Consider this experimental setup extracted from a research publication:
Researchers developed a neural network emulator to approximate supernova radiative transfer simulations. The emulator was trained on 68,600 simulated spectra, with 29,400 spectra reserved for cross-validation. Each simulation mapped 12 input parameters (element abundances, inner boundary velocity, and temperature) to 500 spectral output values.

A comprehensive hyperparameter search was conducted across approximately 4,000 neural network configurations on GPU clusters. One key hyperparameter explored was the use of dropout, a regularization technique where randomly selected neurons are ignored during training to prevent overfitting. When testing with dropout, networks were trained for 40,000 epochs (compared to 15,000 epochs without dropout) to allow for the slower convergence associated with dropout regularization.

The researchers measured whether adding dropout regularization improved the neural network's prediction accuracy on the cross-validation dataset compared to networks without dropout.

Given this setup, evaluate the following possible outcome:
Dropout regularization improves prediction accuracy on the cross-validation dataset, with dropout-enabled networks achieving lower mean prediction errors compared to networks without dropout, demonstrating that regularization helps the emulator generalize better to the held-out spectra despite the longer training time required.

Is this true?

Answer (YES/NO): NO